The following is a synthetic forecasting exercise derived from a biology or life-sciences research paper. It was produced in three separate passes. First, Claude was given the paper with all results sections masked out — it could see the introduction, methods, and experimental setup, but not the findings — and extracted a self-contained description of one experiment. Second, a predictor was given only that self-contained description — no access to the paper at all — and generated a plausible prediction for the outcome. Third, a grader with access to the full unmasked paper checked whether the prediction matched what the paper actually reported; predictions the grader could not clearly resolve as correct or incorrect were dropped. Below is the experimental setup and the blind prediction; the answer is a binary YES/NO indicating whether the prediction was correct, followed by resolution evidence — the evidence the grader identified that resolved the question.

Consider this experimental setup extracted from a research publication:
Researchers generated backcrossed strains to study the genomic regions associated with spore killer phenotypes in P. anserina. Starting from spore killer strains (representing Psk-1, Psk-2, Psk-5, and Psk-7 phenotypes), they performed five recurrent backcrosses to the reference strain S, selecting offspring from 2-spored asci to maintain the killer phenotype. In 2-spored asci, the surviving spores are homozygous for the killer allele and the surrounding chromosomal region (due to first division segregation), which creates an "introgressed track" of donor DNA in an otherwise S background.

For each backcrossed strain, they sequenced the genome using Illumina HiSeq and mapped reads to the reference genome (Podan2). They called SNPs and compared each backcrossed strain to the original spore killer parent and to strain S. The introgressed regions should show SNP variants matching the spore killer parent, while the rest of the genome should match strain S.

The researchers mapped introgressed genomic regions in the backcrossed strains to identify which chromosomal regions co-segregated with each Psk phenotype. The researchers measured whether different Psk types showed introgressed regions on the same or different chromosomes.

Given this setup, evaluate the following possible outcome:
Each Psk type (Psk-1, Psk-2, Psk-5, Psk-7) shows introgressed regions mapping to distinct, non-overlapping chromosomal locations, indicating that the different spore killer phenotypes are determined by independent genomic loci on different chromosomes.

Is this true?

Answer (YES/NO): NO